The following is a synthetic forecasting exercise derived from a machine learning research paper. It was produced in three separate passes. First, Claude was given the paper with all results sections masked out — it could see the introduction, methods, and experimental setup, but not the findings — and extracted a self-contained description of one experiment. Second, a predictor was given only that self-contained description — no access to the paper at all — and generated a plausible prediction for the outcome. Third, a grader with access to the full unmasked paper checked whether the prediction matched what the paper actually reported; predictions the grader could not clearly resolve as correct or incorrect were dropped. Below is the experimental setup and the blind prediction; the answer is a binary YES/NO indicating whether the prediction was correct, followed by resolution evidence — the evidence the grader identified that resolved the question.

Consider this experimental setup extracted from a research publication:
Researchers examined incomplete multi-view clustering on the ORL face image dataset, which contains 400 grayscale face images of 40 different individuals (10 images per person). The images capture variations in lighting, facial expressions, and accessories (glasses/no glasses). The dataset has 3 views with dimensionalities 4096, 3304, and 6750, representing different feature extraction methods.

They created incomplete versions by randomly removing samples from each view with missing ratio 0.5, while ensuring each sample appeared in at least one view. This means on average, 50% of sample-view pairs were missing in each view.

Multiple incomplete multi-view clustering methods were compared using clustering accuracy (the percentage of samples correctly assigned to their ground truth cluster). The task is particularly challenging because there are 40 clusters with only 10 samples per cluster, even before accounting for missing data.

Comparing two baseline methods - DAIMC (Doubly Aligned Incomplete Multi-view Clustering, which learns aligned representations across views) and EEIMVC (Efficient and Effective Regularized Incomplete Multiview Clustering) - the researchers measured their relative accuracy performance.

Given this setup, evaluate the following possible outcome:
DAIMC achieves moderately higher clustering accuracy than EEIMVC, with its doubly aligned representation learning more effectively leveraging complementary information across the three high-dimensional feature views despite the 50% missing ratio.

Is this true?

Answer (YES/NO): NO